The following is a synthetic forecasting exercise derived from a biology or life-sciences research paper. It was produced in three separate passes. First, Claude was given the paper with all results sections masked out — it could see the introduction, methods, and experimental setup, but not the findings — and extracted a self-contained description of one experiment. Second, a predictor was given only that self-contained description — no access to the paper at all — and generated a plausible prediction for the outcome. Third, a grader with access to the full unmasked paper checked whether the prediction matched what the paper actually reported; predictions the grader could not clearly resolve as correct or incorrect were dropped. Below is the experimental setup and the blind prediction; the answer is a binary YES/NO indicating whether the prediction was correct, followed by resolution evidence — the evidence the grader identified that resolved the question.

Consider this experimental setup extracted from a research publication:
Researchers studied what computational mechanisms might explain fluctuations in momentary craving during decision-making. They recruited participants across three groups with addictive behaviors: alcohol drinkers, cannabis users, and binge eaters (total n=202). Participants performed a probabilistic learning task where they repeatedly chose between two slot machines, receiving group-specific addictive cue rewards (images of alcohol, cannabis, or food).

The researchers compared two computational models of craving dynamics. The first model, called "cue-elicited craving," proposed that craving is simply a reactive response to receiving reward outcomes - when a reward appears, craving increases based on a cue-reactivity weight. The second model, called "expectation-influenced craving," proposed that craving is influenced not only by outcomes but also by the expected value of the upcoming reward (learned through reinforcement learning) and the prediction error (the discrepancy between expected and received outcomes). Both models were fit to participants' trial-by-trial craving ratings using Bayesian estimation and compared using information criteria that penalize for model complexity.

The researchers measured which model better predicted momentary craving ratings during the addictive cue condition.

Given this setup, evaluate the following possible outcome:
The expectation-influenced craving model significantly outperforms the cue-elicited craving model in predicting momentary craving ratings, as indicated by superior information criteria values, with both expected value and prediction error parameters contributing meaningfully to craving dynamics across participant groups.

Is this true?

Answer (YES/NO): NO